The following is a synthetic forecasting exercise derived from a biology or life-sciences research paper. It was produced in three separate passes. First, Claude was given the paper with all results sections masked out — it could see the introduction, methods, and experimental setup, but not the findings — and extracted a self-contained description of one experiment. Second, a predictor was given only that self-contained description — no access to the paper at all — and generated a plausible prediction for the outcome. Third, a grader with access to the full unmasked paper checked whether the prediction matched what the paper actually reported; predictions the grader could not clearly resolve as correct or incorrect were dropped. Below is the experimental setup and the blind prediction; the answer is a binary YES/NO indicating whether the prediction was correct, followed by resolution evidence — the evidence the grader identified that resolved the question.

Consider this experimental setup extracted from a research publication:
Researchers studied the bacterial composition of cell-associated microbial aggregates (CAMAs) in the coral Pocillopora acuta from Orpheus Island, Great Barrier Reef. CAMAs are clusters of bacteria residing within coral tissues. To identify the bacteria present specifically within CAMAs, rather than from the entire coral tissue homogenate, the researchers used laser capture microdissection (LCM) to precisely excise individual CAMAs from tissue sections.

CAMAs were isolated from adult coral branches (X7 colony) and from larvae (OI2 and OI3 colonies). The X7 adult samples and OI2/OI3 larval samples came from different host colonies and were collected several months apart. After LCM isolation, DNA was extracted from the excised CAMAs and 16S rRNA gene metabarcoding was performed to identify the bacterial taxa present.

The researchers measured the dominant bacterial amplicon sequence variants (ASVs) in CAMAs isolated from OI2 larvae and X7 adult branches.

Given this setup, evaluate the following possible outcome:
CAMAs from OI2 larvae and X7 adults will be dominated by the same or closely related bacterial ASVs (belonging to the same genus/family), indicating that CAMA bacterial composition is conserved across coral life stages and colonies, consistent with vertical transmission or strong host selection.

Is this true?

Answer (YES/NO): YES